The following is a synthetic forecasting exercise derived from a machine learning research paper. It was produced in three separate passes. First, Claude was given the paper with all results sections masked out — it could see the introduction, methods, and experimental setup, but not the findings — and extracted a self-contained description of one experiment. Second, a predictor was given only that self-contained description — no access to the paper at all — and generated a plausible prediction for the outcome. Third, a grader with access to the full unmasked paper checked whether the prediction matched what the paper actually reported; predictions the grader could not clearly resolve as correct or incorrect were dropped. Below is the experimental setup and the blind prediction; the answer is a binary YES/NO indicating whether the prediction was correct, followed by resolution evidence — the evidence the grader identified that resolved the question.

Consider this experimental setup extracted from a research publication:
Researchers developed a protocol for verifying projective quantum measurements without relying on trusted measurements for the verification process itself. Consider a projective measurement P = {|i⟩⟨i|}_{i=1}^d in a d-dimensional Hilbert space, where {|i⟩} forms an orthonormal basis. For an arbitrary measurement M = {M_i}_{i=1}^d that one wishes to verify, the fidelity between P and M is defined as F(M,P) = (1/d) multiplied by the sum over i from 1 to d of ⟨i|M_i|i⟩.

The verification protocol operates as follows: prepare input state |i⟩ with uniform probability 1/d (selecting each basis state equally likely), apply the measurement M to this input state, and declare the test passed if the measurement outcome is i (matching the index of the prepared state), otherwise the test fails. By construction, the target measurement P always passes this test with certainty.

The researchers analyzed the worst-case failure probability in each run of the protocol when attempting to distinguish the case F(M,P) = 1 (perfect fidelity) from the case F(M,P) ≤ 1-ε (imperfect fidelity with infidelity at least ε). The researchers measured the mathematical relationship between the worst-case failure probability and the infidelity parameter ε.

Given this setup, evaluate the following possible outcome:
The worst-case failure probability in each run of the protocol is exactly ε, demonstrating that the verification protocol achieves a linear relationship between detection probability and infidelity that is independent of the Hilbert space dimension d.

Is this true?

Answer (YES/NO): NO